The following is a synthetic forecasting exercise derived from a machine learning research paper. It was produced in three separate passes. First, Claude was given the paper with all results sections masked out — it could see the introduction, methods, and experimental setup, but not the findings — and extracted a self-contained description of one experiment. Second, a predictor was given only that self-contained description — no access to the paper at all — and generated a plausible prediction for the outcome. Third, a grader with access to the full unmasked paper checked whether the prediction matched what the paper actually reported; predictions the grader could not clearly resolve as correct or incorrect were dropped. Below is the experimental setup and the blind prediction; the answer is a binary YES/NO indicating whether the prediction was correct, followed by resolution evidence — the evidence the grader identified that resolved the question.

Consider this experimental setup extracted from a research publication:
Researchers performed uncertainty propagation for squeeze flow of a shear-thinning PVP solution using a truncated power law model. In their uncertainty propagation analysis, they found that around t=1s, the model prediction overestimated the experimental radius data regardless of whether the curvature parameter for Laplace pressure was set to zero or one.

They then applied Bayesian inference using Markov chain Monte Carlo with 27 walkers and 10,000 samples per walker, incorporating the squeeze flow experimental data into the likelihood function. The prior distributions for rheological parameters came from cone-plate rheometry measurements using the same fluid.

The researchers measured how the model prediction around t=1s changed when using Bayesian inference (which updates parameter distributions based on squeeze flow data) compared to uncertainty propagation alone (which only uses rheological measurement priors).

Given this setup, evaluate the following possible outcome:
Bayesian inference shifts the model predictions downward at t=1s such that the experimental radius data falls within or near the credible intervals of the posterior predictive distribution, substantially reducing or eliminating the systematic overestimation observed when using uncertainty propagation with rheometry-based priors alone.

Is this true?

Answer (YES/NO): YES